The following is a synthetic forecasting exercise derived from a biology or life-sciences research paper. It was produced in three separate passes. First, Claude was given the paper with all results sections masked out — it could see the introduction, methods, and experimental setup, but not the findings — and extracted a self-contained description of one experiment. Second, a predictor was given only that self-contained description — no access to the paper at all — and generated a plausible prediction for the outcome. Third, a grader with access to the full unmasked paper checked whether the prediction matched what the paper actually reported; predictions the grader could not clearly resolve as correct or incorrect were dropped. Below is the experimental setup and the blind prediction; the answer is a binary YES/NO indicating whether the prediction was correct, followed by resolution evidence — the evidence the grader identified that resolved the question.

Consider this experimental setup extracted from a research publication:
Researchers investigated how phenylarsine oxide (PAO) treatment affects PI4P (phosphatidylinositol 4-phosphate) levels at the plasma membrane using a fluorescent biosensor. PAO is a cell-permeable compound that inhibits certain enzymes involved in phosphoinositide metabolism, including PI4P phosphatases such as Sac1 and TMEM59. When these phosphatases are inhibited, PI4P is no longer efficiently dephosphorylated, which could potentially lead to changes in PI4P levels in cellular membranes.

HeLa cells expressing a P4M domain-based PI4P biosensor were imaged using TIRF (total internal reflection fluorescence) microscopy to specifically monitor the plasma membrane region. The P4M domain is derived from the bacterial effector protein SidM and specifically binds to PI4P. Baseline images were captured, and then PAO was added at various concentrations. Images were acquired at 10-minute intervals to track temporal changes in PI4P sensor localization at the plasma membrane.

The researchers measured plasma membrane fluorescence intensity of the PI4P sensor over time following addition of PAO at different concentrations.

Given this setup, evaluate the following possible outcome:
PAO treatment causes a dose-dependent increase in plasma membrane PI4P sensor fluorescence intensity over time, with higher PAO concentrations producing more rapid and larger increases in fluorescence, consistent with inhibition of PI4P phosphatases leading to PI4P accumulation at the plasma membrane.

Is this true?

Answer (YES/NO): NO